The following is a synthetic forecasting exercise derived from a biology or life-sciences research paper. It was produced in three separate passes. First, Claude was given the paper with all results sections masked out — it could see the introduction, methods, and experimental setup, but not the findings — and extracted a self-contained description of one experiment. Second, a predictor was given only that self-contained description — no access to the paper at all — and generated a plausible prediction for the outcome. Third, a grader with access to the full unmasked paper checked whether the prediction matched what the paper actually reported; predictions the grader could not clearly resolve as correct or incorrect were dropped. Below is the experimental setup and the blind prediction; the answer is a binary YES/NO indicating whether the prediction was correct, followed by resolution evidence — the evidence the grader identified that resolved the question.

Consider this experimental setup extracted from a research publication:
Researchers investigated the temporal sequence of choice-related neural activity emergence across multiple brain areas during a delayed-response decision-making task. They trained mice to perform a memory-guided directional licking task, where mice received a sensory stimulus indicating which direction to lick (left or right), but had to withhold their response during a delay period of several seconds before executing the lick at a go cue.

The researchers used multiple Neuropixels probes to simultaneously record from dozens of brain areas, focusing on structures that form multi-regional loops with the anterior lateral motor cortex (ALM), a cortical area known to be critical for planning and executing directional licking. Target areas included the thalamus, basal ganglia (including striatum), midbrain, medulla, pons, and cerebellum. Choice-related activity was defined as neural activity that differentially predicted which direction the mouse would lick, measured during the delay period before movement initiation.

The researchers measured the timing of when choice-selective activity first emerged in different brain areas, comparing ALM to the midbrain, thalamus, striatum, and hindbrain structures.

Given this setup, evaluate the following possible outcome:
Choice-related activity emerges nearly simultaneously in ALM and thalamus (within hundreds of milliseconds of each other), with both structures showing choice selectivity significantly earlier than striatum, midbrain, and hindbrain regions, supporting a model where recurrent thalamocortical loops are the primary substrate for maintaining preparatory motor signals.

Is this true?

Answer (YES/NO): NO